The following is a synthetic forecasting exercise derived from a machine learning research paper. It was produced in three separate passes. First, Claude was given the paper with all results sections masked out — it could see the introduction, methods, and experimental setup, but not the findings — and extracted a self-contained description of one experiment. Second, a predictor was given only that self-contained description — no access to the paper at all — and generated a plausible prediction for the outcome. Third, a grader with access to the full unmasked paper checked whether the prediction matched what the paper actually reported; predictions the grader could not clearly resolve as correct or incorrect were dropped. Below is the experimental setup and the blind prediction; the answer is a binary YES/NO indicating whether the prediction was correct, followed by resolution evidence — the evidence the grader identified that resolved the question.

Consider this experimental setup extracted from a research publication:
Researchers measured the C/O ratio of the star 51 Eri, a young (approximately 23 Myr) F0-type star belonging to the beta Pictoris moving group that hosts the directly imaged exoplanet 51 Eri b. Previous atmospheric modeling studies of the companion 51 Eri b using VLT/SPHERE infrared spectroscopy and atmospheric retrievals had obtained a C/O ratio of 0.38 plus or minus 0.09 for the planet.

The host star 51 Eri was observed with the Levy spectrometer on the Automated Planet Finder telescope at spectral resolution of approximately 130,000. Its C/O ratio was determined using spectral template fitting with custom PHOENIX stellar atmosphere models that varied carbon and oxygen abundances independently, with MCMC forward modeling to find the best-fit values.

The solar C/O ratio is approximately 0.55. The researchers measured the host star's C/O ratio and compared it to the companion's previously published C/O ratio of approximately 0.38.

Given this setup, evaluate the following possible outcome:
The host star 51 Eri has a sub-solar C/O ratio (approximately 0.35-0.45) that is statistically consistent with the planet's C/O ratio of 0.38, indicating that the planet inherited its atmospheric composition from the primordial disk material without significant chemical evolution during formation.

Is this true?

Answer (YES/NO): NO